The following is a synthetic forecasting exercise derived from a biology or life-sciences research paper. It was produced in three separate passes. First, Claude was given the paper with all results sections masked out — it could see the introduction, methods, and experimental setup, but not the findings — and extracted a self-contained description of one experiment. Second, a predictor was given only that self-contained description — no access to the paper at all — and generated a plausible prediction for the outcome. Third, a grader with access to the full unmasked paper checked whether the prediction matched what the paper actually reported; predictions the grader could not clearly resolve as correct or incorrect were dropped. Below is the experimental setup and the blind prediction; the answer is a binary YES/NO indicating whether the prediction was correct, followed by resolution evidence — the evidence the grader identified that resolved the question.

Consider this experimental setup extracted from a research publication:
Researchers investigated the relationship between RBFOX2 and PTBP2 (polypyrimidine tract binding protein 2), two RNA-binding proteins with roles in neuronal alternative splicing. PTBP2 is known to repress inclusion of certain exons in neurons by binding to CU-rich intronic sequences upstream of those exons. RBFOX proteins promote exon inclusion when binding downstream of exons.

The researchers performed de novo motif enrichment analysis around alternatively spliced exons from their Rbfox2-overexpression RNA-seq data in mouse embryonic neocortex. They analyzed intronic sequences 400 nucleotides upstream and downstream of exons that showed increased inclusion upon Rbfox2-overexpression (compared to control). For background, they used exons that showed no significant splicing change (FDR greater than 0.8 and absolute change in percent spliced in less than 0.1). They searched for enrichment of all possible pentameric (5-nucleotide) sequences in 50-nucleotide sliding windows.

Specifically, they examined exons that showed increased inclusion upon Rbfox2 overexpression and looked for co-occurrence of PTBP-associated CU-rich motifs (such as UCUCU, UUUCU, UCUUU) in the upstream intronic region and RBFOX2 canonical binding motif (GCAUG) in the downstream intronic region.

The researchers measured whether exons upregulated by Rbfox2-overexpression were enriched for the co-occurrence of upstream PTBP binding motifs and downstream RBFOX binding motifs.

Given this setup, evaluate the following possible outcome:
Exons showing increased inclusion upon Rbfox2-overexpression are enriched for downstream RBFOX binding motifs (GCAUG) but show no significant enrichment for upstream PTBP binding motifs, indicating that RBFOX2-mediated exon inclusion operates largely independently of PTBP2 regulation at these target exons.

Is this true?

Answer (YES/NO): NO